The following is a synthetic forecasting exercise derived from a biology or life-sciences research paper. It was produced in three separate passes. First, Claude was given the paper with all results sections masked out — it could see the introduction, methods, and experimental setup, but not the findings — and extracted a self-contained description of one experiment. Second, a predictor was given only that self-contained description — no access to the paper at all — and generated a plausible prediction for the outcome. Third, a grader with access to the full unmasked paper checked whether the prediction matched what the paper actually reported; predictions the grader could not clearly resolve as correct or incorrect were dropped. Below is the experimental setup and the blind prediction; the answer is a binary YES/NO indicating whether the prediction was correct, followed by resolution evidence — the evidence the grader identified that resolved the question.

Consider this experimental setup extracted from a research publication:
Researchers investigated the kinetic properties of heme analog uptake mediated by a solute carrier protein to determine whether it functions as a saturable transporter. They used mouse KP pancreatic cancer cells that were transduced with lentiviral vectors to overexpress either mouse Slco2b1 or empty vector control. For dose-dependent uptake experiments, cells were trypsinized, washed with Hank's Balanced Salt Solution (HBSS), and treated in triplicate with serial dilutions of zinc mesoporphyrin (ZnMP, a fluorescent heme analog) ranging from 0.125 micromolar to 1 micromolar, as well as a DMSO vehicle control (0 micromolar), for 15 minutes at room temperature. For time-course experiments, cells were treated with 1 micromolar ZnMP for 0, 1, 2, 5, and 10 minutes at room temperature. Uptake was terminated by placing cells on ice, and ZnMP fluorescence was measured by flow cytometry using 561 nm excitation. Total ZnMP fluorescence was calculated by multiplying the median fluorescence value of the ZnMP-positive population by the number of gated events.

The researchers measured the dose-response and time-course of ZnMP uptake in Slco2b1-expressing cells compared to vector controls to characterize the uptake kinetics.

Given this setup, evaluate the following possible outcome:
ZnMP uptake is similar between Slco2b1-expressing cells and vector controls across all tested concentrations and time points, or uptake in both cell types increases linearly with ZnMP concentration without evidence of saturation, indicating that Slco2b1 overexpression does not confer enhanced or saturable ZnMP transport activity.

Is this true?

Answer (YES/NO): NO